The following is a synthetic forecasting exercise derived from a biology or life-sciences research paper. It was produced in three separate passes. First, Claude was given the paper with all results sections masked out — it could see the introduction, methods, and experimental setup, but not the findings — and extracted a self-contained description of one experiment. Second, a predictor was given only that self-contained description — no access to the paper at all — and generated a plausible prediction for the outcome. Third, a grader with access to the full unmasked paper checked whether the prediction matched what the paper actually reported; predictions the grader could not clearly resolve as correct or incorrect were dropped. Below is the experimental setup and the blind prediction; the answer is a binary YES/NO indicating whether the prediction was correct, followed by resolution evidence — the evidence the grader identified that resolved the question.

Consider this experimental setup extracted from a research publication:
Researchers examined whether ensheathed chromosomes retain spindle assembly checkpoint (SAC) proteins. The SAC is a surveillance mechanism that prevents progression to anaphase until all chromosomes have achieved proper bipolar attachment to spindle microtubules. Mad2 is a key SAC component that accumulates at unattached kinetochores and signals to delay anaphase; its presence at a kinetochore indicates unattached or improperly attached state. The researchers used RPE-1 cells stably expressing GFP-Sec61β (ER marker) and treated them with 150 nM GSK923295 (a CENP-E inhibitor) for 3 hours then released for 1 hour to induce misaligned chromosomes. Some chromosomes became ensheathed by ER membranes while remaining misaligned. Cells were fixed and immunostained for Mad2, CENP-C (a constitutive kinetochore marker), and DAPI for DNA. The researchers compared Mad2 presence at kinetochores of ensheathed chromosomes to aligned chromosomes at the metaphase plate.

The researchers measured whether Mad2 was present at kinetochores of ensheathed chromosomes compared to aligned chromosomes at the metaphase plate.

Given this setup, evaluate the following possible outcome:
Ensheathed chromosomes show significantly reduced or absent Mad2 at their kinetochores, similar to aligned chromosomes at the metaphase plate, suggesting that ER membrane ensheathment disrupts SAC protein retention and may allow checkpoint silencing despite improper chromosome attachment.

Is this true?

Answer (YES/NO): NO